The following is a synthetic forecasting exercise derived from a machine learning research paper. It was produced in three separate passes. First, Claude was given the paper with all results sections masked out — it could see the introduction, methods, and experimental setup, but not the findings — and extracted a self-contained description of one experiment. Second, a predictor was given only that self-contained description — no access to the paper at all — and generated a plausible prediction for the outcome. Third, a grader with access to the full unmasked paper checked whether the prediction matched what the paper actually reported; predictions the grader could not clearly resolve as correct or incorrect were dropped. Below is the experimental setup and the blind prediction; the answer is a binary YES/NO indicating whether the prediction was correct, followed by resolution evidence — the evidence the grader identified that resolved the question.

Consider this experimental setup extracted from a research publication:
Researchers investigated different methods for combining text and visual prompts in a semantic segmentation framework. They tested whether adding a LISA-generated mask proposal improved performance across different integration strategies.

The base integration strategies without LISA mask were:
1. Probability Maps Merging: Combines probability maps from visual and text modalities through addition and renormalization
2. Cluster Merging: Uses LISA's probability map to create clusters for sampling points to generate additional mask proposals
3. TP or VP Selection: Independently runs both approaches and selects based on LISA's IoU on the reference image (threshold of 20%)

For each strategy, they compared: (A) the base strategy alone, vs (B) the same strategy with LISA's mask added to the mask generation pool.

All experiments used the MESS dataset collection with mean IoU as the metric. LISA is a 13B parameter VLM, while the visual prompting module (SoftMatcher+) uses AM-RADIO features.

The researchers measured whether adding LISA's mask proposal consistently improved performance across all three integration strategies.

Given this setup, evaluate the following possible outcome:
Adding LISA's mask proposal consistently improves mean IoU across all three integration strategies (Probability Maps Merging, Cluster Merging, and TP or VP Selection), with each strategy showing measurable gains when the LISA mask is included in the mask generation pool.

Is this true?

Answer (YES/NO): YES